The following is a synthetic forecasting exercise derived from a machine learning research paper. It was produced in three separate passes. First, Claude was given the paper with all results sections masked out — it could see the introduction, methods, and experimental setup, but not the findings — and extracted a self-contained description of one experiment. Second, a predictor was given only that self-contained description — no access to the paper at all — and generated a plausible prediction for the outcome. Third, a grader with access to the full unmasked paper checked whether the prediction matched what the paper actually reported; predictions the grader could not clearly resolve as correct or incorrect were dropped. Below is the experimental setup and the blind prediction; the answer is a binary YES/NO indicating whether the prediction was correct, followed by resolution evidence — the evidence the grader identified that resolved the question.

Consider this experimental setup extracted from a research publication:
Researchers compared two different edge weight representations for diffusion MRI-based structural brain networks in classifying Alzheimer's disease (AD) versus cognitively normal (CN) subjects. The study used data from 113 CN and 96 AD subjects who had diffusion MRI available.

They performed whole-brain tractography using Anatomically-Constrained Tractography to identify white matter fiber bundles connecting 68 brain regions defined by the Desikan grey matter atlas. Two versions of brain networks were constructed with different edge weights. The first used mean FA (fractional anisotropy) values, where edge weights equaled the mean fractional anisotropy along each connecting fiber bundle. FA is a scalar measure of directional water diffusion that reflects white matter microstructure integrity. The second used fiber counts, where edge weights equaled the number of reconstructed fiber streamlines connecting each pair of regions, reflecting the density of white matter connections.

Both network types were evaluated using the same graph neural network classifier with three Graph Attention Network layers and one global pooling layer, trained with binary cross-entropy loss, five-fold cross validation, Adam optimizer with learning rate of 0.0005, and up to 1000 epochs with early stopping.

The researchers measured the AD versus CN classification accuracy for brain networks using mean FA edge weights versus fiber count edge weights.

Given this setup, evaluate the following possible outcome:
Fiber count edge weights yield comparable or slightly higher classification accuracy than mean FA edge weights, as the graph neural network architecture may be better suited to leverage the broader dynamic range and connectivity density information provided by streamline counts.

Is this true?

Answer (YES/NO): NO